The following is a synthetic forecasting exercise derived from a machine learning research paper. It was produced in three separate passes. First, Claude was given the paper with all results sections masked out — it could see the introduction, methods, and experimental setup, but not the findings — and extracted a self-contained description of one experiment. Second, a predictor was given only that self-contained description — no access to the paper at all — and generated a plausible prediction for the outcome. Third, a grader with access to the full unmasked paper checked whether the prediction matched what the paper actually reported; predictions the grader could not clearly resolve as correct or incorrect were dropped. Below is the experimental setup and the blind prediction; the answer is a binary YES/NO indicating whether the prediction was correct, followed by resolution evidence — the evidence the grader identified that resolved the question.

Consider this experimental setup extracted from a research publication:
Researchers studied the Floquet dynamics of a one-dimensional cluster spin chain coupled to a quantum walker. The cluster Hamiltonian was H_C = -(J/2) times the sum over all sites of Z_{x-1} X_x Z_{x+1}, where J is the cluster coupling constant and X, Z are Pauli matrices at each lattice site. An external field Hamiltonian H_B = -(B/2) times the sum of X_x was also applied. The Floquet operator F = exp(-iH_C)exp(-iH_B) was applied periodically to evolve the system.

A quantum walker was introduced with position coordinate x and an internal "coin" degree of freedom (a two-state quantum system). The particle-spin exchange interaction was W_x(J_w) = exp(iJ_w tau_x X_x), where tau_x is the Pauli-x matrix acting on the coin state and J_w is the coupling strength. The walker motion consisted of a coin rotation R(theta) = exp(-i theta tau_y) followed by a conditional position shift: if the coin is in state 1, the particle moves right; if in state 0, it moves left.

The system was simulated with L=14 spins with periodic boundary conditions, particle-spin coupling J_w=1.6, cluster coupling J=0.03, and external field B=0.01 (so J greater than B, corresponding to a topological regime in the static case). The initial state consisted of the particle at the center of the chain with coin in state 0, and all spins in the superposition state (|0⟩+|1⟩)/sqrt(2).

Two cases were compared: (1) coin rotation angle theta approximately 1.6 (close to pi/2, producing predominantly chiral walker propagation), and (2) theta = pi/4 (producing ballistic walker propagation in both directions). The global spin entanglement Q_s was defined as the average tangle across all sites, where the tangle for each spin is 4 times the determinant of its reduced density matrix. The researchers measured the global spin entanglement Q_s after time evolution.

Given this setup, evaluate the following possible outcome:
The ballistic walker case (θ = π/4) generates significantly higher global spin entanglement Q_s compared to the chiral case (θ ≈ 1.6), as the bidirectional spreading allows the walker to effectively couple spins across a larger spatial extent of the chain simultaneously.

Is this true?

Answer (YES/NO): NO